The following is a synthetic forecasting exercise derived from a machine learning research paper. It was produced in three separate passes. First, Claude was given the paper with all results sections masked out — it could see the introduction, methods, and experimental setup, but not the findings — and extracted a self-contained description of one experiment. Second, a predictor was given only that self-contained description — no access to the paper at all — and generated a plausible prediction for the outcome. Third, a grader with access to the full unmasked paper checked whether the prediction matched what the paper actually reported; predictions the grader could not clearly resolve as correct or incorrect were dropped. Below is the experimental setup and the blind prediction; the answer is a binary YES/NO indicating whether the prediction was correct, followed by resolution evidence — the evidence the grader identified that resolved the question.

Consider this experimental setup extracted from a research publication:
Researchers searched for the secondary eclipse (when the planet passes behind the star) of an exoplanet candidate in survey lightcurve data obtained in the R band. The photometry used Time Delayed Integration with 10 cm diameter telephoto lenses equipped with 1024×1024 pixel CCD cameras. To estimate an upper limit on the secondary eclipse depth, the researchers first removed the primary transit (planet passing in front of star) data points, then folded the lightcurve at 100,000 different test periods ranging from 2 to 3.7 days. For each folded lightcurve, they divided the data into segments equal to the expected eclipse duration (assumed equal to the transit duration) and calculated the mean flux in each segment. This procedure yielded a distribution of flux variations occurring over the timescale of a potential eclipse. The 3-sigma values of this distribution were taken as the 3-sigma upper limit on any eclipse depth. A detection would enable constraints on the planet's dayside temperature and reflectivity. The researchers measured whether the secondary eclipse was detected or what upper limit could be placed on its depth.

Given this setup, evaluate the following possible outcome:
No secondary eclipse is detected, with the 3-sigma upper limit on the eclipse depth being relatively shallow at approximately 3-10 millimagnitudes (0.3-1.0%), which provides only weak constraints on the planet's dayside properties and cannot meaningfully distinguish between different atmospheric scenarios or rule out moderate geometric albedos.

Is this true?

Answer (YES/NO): NO